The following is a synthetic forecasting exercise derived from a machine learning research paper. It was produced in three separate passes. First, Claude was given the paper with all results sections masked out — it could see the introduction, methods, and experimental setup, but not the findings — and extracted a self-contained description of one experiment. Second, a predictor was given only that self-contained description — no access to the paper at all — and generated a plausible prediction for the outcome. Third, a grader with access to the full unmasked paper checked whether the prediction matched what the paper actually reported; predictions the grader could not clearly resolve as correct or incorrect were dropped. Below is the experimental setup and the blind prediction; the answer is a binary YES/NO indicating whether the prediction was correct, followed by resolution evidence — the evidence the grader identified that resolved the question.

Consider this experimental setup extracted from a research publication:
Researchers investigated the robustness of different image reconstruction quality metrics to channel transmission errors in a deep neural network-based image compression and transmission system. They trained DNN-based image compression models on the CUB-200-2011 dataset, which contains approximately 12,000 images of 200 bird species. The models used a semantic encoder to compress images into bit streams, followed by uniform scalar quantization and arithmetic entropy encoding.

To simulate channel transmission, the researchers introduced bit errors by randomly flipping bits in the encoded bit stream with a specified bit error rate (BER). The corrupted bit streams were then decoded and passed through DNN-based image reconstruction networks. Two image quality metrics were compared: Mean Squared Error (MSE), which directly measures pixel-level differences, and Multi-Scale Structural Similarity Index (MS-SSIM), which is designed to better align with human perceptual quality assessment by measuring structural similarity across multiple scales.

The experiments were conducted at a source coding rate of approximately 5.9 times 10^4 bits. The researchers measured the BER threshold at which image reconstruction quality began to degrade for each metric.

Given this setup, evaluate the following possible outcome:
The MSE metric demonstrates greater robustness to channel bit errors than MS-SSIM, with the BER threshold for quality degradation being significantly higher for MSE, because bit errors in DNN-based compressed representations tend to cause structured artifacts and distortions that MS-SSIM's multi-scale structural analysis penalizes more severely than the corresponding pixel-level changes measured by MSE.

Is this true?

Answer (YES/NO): NO